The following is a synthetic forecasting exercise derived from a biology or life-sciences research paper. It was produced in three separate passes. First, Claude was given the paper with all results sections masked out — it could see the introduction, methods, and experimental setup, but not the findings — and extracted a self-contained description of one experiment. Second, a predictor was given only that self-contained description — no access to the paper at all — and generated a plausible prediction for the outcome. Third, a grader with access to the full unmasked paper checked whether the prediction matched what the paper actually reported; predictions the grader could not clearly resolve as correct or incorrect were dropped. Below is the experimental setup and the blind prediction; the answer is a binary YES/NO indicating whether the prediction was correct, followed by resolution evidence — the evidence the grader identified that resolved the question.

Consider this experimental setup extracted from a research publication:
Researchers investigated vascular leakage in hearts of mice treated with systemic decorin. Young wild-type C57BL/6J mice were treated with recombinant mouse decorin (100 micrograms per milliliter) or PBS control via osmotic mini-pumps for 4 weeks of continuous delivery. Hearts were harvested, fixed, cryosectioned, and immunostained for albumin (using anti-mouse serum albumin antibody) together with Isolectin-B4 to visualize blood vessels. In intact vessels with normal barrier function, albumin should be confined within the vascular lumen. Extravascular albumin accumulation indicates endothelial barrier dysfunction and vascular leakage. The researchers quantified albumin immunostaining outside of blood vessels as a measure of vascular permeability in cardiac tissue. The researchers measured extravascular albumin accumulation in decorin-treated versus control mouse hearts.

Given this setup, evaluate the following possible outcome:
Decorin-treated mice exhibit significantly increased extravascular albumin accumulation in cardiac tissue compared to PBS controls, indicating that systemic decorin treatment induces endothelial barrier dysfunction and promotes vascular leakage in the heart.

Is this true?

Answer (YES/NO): YES